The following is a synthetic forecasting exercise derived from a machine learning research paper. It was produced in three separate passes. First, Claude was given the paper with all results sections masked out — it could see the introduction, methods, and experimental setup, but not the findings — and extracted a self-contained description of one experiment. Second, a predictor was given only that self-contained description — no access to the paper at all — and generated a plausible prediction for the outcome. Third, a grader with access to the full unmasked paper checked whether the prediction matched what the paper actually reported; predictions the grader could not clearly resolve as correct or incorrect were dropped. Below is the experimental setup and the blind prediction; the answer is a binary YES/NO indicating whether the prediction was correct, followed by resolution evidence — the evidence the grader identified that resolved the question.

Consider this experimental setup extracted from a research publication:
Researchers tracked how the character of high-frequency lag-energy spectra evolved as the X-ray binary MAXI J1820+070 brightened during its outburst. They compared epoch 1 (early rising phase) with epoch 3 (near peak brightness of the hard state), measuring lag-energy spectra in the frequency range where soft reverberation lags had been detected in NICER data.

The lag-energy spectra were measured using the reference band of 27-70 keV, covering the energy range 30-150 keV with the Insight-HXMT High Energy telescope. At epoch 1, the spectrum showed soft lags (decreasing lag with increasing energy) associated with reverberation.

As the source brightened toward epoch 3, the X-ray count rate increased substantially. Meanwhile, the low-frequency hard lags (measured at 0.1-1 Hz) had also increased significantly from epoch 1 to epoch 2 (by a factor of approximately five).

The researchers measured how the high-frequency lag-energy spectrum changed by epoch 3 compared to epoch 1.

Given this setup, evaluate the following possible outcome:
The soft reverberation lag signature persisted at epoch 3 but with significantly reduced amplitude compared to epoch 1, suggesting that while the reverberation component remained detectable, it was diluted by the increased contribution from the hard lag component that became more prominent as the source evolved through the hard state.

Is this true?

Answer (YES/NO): NO